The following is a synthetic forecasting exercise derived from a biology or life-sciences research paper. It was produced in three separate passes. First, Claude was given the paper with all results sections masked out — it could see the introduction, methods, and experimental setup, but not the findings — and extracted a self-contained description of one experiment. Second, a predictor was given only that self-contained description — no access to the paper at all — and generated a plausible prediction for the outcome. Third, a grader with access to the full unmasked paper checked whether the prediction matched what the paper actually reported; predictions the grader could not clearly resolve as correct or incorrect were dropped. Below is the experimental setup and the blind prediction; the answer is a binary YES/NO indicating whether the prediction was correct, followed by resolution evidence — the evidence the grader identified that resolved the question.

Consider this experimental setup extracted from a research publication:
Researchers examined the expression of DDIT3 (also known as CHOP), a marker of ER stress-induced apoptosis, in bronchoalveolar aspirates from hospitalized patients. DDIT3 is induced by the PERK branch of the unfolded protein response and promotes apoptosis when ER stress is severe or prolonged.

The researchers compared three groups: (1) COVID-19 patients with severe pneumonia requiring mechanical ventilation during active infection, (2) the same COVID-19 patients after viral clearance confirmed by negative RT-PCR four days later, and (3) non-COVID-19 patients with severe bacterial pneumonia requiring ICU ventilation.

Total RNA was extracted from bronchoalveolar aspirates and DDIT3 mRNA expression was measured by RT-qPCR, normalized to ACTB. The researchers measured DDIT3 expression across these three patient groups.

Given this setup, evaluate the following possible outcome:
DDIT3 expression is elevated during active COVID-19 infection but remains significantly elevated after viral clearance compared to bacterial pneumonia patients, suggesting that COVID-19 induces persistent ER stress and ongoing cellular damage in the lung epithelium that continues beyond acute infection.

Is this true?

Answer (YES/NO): NO